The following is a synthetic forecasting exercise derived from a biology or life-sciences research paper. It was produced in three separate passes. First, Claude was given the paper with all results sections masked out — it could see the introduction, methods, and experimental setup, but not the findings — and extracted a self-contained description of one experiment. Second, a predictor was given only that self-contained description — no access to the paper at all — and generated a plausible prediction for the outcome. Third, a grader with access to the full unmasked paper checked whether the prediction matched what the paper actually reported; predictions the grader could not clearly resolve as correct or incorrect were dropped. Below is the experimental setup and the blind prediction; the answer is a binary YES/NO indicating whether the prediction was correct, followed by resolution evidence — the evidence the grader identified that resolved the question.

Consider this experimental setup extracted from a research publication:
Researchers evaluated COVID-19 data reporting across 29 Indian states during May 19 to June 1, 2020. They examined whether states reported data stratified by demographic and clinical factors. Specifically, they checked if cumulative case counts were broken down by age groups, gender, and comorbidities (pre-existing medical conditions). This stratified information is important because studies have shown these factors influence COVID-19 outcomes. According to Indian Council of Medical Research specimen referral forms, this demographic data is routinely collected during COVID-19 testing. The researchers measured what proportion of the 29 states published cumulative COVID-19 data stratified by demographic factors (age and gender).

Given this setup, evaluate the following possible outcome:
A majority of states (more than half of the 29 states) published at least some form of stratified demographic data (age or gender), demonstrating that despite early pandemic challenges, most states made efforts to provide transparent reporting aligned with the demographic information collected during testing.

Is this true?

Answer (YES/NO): NO